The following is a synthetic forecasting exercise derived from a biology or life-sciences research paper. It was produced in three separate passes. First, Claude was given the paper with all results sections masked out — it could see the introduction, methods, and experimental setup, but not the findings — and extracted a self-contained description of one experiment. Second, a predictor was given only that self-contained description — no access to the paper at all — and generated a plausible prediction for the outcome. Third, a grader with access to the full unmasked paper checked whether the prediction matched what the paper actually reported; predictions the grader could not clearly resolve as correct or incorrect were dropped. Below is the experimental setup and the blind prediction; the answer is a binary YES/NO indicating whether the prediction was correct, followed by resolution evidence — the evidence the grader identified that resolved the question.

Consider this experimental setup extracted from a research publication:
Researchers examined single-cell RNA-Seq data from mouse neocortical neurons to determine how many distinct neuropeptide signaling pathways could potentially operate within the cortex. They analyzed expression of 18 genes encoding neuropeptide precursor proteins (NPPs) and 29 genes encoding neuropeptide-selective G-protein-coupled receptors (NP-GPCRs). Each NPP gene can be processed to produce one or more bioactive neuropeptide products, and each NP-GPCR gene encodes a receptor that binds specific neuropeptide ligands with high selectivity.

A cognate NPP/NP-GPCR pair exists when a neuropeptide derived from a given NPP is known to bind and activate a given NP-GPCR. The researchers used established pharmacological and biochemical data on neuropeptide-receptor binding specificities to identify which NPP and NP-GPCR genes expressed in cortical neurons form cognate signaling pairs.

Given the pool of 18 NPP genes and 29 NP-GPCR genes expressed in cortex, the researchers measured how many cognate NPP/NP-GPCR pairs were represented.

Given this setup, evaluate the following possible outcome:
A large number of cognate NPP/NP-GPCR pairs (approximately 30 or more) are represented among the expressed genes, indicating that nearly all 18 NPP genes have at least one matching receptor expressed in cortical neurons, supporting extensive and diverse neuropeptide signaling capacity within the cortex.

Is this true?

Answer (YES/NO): YES